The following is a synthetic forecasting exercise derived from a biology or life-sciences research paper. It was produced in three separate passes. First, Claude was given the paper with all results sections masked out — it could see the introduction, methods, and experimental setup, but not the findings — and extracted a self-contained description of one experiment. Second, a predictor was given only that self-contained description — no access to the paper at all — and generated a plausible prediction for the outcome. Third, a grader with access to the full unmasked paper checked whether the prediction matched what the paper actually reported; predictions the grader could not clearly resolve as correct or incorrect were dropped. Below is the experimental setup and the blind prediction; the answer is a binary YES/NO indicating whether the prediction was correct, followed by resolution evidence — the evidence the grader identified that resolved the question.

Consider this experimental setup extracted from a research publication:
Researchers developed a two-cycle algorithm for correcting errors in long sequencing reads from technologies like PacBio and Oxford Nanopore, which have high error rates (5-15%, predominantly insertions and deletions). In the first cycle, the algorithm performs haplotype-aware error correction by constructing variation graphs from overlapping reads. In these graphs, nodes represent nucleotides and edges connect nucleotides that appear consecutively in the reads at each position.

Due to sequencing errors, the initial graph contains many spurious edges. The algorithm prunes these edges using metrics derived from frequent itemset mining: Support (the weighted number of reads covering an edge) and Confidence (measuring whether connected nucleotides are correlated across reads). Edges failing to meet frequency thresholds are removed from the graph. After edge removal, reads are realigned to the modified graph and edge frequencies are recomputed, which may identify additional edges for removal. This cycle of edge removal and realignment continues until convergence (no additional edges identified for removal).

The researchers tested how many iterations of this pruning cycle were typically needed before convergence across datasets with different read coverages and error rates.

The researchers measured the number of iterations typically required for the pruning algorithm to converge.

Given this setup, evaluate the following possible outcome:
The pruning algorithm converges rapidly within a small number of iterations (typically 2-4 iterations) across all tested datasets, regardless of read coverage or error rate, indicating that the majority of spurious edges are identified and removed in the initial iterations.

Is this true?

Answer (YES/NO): YES